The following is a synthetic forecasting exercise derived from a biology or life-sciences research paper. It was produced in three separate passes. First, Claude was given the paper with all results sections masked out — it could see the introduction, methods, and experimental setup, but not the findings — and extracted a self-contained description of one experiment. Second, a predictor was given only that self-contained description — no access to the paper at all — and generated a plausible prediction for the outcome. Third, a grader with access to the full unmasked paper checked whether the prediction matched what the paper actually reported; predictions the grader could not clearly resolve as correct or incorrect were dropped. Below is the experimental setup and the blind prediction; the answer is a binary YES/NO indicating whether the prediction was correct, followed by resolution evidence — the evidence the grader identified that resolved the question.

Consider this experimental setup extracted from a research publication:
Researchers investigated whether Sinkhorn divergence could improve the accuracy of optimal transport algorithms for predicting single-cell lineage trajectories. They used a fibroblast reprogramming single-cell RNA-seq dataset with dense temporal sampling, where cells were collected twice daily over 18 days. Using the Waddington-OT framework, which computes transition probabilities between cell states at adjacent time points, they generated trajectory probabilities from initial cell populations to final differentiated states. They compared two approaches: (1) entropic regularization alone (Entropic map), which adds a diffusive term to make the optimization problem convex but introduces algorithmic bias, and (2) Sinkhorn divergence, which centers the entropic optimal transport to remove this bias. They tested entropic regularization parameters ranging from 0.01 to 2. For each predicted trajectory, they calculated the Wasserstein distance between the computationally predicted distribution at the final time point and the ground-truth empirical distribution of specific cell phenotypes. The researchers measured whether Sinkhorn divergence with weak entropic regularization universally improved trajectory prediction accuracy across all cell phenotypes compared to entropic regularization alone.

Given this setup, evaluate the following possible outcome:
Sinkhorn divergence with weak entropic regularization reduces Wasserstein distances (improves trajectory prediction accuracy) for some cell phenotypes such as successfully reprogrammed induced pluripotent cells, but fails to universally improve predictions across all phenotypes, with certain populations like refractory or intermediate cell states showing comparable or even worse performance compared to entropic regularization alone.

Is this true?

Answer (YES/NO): YES